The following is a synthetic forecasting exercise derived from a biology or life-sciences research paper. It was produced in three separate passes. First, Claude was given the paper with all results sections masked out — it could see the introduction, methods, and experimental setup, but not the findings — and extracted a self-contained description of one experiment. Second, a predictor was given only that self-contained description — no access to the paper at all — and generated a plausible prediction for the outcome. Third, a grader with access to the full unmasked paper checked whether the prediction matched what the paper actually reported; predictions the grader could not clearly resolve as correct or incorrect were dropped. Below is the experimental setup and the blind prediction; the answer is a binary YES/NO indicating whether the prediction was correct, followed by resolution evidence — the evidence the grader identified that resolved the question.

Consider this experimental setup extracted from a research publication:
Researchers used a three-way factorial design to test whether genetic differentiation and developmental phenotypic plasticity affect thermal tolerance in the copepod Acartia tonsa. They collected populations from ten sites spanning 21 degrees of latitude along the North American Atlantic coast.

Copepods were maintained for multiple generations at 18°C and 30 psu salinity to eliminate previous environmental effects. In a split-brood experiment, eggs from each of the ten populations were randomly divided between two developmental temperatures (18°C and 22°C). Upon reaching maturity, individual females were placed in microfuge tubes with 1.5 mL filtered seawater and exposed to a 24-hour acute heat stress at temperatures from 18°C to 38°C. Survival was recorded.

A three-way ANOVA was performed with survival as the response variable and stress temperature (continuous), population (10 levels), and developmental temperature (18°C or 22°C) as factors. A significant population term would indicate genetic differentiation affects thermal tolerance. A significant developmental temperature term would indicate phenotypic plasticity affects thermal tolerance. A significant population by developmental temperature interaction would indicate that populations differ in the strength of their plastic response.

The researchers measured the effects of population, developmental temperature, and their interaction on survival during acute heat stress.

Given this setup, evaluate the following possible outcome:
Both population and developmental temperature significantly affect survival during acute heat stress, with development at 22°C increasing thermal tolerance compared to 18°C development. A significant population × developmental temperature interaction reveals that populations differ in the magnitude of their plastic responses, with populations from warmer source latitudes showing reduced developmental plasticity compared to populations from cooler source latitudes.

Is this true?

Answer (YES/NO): YES